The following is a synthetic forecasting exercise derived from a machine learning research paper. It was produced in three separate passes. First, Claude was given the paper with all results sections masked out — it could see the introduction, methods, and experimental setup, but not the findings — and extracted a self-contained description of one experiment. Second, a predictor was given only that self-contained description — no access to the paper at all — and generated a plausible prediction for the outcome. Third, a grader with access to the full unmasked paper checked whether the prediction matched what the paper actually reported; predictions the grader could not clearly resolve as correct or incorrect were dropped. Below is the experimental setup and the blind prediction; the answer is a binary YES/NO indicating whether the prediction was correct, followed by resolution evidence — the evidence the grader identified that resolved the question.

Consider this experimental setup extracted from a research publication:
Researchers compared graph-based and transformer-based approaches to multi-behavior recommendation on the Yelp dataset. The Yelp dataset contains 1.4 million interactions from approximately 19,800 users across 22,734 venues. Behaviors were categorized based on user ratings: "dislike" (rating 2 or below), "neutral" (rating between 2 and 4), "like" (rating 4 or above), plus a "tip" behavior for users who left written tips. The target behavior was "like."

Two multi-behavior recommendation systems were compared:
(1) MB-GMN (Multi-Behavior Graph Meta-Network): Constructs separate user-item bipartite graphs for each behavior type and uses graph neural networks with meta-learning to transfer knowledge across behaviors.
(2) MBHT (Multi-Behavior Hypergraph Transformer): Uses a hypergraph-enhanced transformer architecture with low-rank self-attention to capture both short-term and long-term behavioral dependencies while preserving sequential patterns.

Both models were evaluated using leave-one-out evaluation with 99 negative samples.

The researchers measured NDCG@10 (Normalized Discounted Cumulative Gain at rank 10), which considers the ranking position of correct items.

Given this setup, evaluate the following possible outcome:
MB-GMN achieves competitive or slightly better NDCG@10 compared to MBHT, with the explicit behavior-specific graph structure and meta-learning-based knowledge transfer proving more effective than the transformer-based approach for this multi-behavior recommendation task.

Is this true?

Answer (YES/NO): NO